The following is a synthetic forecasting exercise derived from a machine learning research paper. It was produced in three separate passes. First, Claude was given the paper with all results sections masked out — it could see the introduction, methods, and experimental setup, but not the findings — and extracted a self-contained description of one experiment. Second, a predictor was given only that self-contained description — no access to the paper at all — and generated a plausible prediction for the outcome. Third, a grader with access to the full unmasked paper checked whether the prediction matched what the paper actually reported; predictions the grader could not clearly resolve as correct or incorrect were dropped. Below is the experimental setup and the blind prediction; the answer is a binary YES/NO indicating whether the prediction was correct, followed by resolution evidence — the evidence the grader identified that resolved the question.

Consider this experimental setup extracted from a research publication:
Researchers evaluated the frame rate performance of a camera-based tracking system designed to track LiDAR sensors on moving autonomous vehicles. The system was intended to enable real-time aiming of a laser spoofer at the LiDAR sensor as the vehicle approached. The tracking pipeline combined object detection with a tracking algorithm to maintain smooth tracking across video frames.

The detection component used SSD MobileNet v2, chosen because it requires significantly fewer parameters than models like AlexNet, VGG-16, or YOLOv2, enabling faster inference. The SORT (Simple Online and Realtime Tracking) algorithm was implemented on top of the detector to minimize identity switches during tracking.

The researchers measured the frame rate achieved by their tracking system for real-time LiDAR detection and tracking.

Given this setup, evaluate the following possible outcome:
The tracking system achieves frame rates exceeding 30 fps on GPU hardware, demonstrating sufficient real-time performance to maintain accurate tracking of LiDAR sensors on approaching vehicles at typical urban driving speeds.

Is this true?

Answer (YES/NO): NO